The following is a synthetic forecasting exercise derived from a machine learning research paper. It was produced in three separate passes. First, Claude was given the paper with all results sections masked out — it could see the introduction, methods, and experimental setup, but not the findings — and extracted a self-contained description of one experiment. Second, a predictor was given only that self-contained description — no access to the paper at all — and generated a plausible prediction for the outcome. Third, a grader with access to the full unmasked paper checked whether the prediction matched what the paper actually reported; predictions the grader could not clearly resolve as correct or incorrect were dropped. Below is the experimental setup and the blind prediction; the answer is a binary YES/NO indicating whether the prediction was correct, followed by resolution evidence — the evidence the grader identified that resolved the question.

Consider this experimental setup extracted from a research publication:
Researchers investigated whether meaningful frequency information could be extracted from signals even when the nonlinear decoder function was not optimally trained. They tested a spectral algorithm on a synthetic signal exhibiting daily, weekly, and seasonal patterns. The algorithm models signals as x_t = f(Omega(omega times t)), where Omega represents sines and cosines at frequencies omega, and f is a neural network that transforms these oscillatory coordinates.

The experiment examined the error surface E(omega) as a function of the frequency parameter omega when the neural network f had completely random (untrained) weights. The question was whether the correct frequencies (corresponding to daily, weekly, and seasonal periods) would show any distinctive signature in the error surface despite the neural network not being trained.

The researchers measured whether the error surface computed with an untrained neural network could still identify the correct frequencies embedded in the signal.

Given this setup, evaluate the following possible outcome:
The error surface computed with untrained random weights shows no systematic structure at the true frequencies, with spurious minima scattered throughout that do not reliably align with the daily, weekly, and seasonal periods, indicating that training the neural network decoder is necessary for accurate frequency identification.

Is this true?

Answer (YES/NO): NO